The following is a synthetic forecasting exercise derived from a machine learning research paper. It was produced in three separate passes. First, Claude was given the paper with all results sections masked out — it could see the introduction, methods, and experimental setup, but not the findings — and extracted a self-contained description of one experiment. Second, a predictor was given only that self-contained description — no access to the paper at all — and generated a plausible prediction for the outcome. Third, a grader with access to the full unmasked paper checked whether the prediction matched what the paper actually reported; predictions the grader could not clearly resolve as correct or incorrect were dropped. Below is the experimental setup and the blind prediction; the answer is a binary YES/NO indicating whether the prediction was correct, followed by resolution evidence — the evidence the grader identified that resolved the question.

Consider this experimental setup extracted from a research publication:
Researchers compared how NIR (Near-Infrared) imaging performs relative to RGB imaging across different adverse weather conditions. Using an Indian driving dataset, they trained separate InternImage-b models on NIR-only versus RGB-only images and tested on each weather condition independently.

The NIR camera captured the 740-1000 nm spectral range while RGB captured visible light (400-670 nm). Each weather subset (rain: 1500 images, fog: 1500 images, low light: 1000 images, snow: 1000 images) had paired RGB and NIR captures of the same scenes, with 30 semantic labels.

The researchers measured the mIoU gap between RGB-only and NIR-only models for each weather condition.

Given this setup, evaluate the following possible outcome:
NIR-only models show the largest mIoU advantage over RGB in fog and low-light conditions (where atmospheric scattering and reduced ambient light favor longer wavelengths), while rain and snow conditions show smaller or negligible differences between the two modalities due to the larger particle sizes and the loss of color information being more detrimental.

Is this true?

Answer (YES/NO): NO